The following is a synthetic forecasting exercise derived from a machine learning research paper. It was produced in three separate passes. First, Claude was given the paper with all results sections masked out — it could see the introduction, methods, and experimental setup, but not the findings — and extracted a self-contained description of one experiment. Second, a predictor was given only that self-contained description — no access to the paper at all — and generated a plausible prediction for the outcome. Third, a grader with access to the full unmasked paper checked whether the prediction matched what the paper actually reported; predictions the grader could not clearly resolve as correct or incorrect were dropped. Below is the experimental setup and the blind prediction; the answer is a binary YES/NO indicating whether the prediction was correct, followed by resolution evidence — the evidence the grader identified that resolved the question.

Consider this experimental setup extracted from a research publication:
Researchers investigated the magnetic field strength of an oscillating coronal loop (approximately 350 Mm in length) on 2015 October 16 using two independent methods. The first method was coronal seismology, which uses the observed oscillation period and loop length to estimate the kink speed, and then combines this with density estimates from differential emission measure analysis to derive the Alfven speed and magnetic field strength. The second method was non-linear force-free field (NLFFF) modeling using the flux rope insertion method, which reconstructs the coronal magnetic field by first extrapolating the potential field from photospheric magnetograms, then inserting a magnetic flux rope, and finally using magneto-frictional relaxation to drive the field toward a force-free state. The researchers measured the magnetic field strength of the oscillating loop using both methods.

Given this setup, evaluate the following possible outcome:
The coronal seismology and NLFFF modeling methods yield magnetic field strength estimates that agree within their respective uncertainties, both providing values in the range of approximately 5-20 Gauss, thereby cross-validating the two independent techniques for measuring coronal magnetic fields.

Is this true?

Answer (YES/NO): NO